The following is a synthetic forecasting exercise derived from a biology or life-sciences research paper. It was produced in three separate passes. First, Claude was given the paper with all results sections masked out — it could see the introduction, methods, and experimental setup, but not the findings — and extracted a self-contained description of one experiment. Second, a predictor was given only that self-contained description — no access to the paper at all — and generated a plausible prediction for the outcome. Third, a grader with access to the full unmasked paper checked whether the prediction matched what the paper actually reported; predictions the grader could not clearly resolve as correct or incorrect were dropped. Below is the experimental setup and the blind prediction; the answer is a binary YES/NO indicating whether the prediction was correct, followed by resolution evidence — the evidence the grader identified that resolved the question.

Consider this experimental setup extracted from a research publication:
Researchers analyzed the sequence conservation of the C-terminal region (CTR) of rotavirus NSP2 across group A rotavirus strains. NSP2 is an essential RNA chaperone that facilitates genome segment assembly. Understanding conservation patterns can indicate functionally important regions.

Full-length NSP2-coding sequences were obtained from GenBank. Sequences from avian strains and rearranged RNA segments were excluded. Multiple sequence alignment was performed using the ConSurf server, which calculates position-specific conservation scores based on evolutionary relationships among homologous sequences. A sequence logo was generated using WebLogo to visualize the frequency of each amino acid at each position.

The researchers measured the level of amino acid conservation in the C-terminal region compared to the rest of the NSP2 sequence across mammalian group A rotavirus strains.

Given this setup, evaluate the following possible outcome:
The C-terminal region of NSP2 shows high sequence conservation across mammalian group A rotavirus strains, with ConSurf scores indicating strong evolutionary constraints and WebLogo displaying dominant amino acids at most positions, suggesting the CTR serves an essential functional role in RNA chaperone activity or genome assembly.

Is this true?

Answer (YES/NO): YES